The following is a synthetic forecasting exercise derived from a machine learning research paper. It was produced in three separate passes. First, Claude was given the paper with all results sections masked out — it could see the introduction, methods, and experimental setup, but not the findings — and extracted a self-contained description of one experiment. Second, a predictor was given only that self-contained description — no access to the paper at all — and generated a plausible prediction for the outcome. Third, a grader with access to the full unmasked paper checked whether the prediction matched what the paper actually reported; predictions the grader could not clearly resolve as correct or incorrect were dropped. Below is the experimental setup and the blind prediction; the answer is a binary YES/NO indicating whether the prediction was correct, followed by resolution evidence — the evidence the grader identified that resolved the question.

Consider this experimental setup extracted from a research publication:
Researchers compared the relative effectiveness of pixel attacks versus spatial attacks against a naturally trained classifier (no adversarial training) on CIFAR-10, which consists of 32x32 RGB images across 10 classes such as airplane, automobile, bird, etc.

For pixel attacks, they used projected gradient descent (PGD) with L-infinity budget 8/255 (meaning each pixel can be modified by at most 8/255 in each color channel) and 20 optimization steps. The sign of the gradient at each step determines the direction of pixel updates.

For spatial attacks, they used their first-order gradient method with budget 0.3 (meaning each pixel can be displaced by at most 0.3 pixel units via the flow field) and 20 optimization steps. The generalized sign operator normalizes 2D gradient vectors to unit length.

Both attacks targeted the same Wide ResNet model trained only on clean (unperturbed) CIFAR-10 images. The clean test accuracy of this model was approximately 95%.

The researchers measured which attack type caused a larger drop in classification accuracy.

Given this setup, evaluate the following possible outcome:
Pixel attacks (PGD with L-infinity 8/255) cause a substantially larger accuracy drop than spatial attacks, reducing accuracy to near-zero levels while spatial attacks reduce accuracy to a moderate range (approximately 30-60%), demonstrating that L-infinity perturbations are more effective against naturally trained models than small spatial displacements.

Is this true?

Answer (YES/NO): NO